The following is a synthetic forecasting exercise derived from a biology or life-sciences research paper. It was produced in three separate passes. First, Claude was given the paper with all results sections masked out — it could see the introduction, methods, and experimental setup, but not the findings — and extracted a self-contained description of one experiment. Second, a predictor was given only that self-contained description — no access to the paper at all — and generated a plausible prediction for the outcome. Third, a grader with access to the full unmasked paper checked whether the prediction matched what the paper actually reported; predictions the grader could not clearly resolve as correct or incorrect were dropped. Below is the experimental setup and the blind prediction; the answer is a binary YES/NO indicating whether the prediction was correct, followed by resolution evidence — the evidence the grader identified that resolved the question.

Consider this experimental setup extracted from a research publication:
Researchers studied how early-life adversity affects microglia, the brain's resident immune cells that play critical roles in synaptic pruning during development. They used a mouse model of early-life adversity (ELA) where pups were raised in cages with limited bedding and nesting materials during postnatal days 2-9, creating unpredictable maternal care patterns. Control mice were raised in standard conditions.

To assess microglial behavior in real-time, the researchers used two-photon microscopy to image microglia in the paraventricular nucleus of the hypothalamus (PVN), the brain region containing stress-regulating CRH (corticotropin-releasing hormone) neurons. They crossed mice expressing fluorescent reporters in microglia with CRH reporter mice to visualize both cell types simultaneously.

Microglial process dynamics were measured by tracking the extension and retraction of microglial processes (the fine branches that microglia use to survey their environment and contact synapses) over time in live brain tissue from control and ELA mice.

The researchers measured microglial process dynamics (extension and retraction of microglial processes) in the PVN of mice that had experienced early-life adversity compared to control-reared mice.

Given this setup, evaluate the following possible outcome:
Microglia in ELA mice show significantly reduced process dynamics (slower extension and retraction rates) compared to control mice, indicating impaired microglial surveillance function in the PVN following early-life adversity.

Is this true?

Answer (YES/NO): YES